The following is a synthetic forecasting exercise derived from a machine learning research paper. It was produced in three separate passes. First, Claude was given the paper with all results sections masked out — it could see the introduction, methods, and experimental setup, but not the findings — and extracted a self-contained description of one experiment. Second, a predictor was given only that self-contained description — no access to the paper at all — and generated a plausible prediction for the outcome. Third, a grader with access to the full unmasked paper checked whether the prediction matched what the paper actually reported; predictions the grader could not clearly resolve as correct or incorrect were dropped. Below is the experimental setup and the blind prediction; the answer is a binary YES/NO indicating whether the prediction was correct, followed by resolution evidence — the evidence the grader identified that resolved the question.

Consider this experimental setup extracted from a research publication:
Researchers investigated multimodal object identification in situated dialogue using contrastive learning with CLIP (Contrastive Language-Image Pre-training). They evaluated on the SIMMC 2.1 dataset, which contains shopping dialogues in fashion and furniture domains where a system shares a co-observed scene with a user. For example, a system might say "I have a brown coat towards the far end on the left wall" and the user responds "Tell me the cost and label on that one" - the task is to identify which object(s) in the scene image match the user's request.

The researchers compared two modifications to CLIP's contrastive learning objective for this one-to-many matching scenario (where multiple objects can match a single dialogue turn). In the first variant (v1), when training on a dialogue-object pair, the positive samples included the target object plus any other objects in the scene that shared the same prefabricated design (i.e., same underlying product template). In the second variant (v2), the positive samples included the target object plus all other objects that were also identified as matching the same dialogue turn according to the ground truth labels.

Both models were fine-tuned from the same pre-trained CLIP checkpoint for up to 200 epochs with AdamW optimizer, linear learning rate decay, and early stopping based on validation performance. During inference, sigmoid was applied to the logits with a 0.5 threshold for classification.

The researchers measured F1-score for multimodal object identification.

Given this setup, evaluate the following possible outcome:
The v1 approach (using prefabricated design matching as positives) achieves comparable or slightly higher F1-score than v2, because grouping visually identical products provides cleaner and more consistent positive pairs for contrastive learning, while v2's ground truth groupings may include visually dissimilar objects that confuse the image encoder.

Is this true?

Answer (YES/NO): NO